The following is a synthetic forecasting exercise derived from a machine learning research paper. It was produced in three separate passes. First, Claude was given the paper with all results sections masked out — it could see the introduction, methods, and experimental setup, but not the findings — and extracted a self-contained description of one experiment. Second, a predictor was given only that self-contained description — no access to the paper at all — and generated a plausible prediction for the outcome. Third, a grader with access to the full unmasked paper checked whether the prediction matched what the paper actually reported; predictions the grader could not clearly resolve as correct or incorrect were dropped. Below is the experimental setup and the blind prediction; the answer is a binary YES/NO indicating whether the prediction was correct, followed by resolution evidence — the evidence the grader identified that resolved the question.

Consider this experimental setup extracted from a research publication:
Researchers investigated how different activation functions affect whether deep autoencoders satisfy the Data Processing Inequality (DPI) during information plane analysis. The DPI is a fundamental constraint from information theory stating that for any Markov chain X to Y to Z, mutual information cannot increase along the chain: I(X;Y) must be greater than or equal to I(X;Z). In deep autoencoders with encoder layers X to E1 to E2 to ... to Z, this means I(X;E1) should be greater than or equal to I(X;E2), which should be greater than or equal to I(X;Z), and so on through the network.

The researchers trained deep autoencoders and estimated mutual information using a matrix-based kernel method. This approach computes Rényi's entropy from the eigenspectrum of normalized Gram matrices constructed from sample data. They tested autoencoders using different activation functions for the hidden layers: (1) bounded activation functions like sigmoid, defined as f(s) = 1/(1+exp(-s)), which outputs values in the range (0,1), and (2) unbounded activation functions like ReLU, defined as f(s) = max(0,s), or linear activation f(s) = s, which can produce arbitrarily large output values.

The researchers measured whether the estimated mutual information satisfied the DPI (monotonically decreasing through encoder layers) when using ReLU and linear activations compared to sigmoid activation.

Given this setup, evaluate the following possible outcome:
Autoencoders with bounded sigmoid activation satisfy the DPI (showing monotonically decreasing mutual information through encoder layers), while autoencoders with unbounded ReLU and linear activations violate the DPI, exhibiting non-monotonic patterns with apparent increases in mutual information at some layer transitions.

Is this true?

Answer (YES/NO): YES